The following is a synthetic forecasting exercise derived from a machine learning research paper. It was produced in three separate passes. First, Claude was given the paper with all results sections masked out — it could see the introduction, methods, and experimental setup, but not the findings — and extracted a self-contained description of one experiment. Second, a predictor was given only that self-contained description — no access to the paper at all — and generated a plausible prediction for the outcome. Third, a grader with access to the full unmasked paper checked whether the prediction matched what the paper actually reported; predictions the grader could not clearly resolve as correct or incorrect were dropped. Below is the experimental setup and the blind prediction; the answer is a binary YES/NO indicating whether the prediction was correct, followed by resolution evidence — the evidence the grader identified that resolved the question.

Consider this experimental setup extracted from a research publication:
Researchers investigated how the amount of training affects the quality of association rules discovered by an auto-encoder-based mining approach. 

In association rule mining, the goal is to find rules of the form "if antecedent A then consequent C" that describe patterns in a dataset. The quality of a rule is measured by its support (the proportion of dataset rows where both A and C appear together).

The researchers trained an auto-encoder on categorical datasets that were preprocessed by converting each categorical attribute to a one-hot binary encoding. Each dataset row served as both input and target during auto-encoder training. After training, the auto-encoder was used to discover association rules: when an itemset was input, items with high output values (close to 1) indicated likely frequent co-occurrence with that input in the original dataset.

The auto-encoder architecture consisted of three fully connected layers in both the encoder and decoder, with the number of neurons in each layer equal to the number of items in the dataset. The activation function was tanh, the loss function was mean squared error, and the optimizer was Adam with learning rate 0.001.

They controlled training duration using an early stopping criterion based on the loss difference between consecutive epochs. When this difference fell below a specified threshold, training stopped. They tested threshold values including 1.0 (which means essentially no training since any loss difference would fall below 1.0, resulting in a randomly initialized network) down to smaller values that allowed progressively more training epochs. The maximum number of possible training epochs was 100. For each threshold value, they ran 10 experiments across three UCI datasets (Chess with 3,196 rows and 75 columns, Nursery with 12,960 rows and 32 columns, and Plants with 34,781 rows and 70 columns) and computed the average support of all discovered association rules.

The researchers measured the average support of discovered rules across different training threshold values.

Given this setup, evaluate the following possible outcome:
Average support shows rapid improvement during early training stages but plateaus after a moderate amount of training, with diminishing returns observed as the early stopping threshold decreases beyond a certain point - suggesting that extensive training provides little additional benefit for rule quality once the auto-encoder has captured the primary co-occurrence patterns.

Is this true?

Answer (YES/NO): NO